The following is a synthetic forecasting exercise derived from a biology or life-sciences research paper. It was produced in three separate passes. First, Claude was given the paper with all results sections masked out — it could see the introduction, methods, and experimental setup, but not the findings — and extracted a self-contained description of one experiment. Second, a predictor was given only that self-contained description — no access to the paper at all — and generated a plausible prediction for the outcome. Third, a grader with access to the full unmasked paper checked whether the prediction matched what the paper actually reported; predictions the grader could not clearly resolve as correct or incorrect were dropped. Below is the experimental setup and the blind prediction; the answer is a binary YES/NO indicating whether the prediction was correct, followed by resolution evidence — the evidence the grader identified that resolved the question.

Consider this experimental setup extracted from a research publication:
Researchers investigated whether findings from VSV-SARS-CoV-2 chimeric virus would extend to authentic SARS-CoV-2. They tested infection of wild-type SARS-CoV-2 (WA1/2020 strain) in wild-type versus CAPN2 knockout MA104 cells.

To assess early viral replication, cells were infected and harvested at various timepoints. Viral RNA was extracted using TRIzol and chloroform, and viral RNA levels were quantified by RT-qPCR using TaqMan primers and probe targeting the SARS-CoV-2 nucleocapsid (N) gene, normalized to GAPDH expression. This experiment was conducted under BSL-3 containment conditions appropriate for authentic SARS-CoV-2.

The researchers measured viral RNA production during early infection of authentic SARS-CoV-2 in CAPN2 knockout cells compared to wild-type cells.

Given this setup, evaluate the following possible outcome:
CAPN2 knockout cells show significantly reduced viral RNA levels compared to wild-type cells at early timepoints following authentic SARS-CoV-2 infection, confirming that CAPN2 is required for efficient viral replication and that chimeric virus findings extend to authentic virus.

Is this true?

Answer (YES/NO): YES